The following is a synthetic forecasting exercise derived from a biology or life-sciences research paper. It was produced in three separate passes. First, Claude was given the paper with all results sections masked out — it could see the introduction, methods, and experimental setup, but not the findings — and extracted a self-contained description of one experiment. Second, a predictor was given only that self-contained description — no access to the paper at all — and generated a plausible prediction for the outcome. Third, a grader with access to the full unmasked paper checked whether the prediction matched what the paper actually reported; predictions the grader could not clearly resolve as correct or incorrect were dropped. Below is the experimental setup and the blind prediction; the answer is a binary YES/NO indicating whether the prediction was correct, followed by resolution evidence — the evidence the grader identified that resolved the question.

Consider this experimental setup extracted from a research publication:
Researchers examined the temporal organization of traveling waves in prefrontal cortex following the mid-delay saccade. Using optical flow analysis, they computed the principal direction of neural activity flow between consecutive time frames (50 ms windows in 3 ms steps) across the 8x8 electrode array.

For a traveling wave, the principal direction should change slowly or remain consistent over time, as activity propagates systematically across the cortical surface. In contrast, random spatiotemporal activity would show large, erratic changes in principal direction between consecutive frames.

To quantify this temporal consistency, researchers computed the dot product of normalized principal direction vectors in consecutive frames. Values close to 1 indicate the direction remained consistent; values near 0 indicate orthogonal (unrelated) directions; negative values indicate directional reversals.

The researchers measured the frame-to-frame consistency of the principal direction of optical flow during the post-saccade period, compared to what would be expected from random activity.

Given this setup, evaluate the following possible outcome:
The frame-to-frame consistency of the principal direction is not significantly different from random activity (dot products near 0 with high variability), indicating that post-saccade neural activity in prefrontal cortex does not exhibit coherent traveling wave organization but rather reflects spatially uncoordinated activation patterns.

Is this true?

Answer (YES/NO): NO